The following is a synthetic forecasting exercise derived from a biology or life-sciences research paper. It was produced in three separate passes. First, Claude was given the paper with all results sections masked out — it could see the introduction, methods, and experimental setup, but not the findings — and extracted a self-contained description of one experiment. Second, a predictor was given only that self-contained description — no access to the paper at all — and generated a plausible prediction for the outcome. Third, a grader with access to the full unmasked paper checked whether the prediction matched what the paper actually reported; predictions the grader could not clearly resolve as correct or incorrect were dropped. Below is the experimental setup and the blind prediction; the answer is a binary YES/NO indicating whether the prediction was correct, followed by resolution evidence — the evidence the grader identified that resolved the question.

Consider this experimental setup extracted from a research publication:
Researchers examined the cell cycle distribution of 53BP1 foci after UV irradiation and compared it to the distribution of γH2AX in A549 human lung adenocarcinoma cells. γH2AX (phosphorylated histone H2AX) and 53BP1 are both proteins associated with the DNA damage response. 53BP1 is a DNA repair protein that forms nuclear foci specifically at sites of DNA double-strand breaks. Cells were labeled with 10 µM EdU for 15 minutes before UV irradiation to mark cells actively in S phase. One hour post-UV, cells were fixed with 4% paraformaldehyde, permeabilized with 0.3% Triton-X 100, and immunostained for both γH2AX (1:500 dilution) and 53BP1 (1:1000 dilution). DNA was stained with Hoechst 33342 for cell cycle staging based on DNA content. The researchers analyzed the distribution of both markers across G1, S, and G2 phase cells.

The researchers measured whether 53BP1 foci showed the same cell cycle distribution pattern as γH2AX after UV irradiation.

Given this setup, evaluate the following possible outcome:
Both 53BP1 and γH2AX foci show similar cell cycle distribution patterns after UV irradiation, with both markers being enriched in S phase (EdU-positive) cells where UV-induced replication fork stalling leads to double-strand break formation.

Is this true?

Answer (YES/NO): NO